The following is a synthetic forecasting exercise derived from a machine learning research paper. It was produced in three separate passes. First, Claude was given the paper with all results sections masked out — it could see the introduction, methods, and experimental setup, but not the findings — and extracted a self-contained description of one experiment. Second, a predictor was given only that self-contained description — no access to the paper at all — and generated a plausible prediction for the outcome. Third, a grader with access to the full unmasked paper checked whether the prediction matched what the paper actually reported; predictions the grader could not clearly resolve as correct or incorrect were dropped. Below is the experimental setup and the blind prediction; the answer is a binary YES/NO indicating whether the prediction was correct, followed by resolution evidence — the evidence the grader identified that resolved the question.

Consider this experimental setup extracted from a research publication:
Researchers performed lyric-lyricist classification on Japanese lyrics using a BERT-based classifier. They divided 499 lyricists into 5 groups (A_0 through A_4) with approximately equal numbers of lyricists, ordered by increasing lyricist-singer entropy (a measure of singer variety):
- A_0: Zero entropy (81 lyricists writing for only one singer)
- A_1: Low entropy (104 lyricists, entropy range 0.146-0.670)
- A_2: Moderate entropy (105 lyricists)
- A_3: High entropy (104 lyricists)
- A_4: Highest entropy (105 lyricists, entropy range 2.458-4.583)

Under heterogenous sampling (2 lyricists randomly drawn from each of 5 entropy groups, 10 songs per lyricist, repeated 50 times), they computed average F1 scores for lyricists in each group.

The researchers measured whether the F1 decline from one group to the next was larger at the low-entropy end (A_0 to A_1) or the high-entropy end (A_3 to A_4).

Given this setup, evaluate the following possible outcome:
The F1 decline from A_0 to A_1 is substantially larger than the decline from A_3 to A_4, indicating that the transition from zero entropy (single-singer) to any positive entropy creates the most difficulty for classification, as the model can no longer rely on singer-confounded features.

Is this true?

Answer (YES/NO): YES